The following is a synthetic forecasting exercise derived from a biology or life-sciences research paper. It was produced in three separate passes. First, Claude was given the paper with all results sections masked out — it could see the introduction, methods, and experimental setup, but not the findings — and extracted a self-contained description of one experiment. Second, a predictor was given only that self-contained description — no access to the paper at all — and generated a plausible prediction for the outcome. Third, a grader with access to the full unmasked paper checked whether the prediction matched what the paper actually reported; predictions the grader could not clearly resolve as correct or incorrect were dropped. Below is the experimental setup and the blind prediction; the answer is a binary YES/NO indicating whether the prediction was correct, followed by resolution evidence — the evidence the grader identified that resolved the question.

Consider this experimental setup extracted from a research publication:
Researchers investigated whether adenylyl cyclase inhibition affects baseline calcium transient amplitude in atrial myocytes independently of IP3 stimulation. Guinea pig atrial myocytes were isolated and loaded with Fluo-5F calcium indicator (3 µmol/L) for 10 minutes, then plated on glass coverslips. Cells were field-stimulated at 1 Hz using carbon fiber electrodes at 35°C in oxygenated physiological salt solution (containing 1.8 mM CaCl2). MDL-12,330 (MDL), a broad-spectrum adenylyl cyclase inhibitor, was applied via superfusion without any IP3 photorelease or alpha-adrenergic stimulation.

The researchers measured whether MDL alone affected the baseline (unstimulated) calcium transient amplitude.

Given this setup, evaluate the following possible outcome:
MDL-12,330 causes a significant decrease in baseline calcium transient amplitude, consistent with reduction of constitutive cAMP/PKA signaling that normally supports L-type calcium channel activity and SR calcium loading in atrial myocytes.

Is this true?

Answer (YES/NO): YES